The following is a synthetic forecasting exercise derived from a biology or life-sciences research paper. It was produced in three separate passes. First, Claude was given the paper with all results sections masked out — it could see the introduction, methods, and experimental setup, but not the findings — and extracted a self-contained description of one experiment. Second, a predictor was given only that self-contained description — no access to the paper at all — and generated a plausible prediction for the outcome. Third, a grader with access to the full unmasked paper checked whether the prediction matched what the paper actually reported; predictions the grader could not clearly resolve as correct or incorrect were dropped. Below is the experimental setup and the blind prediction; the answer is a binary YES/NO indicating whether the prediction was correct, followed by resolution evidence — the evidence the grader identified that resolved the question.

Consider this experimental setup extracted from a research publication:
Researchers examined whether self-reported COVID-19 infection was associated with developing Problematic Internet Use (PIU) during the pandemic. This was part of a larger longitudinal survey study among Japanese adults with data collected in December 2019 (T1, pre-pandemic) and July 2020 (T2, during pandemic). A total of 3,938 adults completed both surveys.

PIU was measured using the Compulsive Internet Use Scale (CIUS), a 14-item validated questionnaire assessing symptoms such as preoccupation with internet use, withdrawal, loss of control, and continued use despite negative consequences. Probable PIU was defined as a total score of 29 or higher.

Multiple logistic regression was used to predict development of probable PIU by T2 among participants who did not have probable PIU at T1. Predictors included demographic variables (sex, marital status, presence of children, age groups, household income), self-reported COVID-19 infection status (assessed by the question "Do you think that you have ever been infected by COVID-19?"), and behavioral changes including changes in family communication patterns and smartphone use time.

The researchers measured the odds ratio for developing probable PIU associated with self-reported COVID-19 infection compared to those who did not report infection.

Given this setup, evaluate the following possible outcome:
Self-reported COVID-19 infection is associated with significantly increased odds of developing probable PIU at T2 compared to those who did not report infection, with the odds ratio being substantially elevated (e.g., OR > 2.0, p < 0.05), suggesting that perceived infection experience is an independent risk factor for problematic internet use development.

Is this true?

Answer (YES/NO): NO